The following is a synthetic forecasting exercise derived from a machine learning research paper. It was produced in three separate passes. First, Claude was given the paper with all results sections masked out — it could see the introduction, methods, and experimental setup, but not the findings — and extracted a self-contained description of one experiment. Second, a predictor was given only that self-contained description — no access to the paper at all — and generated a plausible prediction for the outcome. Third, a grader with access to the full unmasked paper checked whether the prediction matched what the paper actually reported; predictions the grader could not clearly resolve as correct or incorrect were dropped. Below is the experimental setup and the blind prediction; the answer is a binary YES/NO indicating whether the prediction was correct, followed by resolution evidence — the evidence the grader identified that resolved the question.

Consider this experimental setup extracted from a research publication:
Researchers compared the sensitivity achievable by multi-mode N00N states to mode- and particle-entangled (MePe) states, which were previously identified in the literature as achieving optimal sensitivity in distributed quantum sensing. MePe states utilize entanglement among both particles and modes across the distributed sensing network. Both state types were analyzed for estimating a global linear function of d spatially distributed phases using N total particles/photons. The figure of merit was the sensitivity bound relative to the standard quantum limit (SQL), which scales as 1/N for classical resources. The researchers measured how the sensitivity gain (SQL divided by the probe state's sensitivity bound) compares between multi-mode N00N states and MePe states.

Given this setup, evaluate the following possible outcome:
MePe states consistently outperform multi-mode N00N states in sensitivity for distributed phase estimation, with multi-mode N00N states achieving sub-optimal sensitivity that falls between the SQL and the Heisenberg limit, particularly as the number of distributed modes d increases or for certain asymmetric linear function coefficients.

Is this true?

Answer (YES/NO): NO